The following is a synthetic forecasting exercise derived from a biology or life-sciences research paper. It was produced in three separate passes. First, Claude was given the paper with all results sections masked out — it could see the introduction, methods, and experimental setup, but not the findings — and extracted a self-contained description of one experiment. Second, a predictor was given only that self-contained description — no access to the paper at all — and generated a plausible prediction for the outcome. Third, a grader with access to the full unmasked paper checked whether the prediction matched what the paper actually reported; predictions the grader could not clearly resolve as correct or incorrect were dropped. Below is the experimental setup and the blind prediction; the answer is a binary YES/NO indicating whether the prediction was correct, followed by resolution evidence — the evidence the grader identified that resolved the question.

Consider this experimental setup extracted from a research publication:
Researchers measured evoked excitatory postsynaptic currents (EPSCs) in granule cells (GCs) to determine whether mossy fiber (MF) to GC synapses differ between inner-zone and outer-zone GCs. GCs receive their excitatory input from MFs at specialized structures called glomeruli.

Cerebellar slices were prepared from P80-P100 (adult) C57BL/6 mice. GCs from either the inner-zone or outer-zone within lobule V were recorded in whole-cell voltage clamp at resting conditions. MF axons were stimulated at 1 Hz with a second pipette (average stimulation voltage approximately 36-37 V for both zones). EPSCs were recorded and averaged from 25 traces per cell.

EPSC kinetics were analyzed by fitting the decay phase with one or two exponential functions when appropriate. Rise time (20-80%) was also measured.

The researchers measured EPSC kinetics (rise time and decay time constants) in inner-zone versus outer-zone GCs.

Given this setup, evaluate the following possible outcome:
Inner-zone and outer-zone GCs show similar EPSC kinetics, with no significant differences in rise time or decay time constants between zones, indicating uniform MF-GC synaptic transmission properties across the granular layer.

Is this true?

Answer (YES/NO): YES